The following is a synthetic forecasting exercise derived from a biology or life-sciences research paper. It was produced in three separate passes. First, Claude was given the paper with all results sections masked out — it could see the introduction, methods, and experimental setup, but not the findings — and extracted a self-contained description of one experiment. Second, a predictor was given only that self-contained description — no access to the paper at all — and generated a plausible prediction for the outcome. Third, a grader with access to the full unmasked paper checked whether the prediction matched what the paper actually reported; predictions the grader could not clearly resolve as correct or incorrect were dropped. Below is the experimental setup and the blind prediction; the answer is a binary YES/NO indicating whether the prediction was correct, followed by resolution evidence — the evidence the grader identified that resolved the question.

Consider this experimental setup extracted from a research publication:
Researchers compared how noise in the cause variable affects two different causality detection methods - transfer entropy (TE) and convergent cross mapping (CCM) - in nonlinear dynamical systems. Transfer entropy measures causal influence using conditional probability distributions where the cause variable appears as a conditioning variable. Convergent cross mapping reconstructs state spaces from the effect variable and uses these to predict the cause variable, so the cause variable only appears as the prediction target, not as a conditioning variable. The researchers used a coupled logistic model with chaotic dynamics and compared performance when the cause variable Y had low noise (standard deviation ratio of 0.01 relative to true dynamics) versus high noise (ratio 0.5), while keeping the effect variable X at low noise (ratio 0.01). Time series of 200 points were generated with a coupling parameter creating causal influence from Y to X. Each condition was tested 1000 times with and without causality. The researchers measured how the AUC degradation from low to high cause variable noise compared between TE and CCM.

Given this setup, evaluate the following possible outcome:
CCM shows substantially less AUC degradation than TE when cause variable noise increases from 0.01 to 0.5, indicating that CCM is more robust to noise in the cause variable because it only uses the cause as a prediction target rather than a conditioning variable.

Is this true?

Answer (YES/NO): YES